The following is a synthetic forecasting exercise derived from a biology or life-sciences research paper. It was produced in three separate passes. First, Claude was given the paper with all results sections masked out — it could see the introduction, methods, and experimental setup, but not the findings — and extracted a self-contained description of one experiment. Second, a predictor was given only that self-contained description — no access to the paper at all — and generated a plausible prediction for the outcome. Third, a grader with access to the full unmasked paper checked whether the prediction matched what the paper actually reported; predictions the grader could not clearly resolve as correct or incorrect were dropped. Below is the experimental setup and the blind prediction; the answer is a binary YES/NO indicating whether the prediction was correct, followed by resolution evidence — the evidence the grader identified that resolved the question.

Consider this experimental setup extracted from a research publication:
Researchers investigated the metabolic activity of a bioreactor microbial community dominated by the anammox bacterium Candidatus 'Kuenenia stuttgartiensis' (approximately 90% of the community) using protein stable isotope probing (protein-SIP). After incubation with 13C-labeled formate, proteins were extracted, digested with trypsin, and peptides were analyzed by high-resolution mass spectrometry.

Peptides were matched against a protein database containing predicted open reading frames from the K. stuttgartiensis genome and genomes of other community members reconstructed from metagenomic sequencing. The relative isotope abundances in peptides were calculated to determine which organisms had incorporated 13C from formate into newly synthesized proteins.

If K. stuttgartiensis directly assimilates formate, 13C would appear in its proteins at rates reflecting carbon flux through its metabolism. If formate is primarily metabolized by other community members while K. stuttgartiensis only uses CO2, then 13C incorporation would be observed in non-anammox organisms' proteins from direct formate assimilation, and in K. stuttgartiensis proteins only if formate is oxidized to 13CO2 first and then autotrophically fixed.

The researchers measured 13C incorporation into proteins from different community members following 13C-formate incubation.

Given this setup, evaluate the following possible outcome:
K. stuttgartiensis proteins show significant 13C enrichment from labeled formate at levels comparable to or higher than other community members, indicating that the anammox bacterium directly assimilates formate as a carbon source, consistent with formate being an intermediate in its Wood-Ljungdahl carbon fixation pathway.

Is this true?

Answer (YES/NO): YES